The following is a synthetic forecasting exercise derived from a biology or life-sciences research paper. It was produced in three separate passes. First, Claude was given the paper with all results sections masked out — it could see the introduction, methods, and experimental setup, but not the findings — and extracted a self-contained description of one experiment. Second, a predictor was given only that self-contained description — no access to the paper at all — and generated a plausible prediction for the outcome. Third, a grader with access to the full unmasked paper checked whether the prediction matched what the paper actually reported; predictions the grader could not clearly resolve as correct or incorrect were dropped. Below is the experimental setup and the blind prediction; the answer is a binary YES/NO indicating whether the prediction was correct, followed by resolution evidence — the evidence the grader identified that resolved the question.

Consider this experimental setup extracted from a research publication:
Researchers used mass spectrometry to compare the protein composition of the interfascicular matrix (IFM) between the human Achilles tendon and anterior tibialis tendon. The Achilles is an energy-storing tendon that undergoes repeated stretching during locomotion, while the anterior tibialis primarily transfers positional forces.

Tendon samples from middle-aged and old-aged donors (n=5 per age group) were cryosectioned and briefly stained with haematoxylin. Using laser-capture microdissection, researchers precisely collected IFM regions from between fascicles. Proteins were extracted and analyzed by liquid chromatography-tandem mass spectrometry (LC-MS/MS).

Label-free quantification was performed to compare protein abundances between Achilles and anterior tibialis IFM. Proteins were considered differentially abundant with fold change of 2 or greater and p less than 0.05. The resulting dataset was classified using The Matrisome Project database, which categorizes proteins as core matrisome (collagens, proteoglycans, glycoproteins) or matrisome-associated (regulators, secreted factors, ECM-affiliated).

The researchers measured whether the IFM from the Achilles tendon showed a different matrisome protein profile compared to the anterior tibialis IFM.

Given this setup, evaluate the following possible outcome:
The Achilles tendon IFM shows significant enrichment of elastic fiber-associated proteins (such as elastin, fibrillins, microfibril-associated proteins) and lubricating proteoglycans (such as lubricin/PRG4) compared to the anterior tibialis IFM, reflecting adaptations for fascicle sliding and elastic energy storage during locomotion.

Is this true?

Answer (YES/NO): NO